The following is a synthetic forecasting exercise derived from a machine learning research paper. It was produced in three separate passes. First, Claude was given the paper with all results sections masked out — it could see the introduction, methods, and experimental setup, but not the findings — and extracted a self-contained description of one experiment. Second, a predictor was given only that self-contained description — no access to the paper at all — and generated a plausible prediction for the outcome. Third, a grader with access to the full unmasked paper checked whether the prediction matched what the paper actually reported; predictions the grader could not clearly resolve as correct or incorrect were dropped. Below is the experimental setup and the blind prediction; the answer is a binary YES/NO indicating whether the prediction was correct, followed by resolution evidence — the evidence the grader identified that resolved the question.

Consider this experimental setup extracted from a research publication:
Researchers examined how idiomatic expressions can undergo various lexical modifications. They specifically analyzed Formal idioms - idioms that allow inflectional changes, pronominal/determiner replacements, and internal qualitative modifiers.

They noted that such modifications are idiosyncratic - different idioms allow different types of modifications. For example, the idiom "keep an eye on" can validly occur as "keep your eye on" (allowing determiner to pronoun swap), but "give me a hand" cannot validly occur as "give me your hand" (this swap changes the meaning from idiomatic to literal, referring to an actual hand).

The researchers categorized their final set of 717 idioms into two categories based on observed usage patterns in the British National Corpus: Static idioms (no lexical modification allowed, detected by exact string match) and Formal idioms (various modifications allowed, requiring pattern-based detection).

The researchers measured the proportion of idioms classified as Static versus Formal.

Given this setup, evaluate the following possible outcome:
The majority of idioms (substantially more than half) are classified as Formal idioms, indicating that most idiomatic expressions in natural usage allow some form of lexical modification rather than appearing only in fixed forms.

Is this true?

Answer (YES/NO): NO